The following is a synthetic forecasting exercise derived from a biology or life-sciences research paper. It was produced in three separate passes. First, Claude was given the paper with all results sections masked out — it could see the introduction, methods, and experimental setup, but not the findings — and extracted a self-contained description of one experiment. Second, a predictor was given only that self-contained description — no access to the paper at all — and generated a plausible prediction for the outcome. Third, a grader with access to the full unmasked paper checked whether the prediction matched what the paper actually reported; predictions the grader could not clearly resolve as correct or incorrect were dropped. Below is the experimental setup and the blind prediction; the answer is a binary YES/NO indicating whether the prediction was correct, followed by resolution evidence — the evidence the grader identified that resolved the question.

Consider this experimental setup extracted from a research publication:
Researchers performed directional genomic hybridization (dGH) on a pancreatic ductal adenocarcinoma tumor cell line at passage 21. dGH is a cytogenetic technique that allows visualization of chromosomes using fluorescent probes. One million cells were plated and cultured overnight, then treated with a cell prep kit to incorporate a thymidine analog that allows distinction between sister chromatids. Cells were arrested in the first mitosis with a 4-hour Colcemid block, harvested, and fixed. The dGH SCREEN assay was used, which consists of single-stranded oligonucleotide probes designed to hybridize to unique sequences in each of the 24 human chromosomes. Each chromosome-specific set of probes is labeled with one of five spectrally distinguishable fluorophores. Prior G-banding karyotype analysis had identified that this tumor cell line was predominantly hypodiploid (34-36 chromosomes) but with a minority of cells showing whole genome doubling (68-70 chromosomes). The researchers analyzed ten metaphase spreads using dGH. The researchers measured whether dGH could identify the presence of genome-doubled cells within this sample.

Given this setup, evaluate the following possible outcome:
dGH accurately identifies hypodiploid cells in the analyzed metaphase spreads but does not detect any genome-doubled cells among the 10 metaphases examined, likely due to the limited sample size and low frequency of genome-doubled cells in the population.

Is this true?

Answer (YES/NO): NO